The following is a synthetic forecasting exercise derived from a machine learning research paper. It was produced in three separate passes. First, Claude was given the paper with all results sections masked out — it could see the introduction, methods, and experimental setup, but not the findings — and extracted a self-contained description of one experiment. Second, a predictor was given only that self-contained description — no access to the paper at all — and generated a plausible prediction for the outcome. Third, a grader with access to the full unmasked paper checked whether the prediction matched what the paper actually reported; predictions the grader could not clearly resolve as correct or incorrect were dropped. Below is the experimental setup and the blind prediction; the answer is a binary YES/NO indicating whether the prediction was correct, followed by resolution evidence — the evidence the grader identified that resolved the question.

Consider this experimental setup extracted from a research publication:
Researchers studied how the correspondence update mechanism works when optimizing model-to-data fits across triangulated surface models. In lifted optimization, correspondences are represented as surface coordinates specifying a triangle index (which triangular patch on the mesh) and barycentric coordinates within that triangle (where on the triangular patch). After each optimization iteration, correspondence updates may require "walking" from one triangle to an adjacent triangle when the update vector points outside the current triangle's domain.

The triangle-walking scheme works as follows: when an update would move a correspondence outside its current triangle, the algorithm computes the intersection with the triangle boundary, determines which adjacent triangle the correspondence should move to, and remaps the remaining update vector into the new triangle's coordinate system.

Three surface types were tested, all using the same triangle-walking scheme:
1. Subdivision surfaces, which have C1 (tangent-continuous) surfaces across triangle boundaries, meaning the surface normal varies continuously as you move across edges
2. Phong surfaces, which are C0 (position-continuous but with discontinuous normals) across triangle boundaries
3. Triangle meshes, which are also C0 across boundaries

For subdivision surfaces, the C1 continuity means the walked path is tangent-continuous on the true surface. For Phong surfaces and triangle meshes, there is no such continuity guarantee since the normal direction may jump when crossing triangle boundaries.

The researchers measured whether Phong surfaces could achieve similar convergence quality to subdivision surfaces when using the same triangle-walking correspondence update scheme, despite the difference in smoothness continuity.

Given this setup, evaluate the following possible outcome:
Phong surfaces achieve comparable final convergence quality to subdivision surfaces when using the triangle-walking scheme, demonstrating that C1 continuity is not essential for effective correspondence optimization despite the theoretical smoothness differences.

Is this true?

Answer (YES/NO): YES